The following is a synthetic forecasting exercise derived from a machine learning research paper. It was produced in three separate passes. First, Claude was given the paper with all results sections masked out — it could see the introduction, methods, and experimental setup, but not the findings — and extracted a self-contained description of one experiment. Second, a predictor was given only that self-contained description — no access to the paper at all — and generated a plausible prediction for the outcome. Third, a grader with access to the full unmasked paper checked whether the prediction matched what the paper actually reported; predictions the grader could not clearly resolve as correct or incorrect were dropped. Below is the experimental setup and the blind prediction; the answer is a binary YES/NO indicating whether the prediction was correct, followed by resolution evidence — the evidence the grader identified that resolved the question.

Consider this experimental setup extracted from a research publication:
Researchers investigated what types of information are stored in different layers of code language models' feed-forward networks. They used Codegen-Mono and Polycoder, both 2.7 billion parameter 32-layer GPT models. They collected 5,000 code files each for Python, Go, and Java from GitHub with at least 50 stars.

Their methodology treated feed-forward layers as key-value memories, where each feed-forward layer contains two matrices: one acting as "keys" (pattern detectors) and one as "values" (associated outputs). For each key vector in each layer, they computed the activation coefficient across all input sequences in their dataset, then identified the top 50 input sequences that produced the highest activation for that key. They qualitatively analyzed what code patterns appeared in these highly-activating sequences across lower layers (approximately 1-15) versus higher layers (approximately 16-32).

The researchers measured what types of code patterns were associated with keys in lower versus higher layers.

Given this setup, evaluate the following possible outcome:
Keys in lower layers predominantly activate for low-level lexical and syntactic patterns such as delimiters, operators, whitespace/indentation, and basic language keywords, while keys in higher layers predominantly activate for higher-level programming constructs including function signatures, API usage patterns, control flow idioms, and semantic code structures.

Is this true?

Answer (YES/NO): NO